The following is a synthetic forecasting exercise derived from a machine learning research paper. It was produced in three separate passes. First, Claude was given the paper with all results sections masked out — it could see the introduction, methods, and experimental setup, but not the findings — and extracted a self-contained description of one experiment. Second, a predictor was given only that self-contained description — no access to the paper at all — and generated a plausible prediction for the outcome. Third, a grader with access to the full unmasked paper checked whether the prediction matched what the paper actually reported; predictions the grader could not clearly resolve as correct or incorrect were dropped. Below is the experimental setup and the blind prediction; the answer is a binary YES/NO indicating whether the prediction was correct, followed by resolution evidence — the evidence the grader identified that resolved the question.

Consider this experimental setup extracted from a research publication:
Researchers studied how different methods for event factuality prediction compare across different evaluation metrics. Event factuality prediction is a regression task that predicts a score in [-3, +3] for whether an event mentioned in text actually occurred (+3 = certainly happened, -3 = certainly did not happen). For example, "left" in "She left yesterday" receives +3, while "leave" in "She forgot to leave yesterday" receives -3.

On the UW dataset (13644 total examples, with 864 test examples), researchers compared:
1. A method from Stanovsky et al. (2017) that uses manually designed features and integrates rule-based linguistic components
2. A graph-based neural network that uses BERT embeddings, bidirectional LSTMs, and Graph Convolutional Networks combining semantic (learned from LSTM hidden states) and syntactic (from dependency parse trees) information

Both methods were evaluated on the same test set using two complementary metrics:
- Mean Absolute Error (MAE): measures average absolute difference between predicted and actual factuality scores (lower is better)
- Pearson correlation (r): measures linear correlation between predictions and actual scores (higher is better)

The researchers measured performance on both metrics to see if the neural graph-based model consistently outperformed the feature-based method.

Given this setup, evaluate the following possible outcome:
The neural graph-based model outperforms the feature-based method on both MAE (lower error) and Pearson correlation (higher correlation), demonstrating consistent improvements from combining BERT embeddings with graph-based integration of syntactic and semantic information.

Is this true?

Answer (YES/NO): NO